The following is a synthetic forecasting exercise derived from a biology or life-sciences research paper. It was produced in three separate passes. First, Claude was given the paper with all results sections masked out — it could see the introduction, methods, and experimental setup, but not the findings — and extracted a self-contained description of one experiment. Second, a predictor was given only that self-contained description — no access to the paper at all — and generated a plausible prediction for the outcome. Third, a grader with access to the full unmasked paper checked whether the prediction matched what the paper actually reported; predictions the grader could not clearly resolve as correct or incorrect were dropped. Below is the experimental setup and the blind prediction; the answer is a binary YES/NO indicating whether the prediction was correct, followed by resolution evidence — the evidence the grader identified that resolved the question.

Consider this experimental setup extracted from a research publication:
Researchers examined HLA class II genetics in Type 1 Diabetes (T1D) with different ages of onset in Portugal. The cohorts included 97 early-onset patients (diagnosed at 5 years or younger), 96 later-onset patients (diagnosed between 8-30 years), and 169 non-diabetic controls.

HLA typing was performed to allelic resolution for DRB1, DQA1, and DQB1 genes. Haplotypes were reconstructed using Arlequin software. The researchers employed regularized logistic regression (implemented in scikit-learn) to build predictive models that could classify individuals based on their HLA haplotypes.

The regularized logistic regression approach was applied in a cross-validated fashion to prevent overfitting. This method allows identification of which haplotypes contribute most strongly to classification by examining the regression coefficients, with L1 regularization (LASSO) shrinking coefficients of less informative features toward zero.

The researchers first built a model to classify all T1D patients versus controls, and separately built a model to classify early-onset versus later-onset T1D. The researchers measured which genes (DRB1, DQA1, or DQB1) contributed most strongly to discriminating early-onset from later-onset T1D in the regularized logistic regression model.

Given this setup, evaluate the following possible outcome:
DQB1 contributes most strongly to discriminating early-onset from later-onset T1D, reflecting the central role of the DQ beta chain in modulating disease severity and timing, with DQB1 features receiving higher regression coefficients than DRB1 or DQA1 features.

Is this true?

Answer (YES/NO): NO